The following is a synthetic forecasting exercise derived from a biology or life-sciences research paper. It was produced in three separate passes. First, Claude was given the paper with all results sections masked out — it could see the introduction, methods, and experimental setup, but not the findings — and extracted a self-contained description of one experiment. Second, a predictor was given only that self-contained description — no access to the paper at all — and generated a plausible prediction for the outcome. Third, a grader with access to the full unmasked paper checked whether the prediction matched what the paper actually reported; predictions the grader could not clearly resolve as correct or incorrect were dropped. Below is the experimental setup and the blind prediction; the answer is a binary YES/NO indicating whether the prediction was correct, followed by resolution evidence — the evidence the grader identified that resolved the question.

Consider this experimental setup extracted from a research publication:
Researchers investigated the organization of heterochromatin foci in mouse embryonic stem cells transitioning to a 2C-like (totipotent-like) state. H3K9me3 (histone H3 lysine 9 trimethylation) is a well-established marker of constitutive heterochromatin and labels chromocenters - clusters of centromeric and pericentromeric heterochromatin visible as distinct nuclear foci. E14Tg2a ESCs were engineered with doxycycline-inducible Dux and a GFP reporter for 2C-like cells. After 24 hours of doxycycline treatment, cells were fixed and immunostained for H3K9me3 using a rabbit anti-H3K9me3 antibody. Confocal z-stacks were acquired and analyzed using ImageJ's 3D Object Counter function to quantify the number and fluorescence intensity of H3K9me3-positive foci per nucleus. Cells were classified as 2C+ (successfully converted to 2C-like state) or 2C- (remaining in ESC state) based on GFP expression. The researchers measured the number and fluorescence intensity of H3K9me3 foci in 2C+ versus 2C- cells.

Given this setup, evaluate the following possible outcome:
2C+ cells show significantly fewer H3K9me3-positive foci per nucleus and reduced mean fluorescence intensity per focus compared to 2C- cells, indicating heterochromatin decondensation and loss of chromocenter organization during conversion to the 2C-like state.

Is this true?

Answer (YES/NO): NO